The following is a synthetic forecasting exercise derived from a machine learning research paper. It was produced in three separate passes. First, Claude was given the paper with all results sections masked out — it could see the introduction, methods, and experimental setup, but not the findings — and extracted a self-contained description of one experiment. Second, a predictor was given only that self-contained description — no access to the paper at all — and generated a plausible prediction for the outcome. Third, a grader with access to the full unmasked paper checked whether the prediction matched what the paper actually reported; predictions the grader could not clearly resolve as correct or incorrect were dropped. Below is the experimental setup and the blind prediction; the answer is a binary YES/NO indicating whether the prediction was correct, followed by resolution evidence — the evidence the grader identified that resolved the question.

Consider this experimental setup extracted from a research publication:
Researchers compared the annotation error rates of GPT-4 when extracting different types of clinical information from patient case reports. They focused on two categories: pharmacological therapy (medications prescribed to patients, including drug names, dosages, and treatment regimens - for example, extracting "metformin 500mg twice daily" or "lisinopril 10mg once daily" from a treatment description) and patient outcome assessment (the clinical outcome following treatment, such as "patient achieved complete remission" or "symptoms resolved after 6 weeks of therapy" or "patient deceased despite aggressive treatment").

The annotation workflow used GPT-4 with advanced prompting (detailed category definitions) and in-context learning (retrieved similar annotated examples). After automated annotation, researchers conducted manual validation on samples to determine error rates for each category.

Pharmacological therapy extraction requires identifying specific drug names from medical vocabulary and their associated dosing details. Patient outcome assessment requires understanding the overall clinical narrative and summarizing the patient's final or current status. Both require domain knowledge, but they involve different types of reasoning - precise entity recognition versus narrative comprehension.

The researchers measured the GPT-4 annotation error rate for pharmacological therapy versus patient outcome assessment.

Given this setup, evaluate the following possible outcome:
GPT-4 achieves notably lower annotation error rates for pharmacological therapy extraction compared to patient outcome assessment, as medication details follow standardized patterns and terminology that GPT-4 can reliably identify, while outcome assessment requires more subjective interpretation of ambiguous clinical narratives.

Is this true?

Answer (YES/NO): NO